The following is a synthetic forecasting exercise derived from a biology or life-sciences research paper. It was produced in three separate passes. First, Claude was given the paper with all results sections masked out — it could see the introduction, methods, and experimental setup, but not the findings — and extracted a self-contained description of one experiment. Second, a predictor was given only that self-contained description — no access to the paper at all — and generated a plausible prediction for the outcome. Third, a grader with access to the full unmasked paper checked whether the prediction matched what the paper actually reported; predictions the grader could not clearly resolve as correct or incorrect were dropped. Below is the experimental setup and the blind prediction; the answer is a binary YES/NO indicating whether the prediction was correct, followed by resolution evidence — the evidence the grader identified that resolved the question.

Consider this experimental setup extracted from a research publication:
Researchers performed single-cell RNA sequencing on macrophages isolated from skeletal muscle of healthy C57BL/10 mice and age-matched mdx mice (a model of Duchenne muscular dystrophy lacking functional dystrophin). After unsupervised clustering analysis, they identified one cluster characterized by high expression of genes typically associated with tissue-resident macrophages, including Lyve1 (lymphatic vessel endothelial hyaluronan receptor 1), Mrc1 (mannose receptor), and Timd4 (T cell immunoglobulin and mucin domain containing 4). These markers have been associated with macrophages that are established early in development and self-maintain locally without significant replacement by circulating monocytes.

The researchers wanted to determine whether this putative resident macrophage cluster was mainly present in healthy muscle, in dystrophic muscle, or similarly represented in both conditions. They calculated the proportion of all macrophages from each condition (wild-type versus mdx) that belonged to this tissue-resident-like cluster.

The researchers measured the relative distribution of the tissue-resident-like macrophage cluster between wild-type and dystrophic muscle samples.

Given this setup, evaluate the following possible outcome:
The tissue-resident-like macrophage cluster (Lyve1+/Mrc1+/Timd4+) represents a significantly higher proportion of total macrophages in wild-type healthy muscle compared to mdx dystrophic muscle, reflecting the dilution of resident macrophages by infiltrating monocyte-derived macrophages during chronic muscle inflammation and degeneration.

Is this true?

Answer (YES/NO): YES